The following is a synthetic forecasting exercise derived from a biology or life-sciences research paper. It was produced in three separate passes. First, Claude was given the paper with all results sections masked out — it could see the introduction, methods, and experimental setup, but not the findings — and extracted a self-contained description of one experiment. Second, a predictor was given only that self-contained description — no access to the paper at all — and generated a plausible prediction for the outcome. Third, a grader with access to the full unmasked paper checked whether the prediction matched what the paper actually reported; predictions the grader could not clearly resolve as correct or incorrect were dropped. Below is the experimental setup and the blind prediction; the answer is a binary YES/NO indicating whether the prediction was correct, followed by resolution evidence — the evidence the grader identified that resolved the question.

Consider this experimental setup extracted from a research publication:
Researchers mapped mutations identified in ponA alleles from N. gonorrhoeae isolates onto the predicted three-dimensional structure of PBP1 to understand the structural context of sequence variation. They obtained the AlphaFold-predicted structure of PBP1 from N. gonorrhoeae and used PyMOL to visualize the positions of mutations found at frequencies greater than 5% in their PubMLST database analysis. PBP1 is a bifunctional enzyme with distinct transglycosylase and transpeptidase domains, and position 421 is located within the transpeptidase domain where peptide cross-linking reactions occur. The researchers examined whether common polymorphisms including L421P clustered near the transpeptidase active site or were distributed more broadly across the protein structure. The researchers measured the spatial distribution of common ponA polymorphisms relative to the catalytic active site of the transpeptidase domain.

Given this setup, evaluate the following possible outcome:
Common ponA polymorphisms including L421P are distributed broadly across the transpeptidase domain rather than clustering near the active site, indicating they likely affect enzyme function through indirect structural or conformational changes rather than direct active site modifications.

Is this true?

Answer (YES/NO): NO